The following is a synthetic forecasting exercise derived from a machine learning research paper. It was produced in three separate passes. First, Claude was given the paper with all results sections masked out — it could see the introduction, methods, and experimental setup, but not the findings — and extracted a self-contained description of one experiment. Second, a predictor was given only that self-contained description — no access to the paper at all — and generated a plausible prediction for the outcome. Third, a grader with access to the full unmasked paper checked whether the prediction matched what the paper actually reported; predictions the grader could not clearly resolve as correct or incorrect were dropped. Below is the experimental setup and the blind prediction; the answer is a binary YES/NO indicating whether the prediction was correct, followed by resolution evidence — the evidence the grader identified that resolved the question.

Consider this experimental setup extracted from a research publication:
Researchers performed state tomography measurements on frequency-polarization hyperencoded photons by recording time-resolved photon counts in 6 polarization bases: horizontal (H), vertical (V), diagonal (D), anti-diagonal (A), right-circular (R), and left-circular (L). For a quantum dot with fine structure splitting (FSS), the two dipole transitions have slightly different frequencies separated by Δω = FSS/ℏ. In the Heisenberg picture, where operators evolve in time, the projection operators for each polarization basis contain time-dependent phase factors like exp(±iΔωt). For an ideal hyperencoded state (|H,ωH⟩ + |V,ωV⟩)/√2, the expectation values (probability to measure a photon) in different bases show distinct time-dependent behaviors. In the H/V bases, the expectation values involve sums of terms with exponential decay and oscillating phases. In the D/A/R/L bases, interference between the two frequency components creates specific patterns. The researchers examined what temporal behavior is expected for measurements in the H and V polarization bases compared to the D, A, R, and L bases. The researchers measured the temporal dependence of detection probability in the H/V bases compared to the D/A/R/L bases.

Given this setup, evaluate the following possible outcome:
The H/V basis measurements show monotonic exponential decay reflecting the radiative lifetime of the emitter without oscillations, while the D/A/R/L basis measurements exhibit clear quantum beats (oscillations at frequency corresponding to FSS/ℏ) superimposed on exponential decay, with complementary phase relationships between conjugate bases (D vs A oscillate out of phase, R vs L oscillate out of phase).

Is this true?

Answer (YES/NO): YES